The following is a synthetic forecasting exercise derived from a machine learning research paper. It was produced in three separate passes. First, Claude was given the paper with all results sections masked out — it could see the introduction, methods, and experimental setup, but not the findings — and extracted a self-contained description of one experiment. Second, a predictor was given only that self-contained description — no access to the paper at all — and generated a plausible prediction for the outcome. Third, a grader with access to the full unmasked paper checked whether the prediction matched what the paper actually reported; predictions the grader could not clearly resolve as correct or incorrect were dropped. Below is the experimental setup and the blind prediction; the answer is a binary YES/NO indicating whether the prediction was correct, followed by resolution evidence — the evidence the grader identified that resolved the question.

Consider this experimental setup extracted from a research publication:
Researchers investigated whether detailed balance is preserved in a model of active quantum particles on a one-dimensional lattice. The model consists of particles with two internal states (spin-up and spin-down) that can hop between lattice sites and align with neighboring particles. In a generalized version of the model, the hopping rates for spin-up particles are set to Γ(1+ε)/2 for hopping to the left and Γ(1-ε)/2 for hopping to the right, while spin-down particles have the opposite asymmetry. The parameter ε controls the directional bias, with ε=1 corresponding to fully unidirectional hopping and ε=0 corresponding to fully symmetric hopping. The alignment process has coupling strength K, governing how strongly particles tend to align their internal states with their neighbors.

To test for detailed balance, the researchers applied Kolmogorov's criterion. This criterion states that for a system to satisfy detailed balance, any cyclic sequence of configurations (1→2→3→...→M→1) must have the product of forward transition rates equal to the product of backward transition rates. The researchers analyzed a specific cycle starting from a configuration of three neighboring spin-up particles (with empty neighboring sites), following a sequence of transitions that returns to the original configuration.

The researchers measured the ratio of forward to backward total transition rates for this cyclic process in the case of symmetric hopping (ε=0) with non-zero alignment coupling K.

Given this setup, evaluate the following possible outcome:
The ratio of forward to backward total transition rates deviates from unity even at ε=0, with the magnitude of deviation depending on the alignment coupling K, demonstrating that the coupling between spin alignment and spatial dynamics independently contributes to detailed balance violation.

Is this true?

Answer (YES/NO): YES